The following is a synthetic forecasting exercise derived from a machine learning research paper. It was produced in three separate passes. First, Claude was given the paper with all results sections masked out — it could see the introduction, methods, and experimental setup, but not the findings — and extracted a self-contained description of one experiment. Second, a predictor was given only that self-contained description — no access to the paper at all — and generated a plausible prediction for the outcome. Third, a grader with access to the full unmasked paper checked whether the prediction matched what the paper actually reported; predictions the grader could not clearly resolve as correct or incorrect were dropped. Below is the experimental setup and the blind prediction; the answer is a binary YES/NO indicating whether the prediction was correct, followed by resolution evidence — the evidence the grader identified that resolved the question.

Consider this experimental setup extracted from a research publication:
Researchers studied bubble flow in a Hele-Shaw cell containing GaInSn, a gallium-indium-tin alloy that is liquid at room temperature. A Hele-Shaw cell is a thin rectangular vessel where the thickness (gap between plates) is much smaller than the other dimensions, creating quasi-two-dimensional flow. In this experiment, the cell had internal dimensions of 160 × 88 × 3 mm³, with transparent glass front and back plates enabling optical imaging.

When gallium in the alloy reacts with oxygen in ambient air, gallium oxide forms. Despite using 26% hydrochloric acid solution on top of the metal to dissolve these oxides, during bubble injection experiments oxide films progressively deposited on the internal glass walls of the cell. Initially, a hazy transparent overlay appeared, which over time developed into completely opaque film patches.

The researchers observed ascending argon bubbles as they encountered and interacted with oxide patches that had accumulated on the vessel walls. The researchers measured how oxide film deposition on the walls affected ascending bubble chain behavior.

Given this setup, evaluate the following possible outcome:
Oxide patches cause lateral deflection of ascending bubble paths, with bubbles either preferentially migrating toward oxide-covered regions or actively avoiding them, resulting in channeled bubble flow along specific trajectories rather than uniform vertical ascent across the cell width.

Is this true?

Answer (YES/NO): YES